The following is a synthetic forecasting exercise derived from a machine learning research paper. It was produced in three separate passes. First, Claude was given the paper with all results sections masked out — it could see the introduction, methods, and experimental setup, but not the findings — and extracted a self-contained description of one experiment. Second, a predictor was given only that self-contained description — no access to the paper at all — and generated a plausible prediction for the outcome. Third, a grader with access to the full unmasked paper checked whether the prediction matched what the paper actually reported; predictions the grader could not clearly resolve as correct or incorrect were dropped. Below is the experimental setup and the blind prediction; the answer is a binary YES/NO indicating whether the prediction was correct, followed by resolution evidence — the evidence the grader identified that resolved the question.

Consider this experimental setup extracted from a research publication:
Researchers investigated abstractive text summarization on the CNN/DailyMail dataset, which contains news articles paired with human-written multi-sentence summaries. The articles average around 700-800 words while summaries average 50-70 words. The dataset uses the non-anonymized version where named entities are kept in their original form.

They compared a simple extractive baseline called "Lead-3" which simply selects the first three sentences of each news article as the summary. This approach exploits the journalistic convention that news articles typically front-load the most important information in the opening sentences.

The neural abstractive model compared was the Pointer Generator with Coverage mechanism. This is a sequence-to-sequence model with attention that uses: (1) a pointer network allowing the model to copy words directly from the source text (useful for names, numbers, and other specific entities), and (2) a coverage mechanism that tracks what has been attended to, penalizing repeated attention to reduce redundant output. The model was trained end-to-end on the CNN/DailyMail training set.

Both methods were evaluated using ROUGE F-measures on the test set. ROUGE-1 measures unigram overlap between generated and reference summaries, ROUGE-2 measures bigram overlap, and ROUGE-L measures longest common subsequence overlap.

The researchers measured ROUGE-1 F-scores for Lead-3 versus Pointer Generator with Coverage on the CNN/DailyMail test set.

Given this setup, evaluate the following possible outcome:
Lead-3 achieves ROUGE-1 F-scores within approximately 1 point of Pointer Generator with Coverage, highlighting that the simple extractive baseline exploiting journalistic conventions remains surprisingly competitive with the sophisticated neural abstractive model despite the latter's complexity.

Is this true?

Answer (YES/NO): YES